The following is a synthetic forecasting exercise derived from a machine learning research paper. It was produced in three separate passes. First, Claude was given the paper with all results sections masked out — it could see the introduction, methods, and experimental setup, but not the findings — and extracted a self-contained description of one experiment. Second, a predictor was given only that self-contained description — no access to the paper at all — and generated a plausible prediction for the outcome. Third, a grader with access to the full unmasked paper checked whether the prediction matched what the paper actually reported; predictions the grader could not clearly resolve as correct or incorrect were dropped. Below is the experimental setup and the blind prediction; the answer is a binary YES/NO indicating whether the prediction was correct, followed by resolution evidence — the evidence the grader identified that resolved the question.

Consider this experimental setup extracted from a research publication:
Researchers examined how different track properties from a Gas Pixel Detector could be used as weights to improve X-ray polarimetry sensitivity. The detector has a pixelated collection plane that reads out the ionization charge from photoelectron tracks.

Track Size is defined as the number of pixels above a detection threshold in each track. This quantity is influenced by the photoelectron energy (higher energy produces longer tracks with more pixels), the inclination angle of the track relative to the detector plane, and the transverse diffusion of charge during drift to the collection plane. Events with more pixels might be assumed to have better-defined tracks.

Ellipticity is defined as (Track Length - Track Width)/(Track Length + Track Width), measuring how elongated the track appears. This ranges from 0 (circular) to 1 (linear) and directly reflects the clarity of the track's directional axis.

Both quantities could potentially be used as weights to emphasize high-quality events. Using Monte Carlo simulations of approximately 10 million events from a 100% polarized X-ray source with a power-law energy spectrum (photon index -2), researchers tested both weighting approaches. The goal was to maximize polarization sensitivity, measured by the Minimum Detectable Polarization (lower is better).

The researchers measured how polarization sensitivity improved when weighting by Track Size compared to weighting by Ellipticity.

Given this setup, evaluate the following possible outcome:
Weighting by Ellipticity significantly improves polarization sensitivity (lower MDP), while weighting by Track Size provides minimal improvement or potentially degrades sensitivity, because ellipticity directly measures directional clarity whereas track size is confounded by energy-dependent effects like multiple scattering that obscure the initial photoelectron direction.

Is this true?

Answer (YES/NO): NO